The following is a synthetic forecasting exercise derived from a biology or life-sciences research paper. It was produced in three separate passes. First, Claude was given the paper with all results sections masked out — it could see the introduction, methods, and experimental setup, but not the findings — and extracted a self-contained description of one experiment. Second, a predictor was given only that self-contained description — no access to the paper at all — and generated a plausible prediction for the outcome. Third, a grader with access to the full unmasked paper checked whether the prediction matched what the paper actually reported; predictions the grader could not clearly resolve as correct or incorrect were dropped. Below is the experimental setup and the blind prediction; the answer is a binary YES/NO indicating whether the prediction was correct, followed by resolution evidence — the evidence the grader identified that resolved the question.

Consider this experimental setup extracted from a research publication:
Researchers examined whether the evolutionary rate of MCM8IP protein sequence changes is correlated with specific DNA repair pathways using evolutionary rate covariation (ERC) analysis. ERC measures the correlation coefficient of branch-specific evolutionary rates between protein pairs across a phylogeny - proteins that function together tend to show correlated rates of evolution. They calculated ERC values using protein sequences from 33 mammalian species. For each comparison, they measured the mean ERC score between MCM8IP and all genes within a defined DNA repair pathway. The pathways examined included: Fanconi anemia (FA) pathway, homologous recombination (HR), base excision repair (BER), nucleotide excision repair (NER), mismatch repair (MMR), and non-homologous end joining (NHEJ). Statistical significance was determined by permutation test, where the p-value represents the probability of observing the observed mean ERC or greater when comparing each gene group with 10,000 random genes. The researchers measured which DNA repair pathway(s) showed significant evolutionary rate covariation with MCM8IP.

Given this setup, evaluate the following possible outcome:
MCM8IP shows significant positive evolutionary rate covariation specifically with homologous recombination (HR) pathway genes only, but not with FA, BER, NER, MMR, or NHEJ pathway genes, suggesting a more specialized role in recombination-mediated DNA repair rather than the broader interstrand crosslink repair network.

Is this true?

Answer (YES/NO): NO